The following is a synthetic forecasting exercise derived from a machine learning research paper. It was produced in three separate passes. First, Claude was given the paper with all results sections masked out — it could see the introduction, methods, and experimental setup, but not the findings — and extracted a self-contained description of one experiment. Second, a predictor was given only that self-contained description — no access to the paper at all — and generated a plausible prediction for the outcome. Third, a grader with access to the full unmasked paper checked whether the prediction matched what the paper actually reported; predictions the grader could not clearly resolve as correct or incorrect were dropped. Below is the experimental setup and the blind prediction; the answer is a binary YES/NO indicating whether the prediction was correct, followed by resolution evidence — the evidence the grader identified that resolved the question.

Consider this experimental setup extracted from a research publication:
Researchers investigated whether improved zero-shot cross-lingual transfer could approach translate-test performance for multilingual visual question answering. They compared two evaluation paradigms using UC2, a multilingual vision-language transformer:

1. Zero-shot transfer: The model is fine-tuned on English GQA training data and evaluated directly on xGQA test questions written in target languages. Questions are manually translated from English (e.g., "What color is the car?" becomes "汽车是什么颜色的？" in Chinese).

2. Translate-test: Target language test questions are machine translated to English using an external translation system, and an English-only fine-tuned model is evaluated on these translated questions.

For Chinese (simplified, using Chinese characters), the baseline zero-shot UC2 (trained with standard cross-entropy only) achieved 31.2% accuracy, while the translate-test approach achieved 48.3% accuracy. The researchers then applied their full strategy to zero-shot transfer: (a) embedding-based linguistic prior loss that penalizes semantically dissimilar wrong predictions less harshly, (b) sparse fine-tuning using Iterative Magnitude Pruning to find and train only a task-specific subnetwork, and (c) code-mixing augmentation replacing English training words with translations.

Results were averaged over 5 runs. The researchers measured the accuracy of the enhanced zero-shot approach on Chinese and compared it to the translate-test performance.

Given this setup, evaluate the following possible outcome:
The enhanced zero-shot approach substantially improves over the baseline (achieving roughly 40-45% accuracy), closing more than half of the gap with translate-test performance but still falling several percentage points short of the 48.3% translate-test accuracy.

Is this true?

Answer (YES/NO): YES